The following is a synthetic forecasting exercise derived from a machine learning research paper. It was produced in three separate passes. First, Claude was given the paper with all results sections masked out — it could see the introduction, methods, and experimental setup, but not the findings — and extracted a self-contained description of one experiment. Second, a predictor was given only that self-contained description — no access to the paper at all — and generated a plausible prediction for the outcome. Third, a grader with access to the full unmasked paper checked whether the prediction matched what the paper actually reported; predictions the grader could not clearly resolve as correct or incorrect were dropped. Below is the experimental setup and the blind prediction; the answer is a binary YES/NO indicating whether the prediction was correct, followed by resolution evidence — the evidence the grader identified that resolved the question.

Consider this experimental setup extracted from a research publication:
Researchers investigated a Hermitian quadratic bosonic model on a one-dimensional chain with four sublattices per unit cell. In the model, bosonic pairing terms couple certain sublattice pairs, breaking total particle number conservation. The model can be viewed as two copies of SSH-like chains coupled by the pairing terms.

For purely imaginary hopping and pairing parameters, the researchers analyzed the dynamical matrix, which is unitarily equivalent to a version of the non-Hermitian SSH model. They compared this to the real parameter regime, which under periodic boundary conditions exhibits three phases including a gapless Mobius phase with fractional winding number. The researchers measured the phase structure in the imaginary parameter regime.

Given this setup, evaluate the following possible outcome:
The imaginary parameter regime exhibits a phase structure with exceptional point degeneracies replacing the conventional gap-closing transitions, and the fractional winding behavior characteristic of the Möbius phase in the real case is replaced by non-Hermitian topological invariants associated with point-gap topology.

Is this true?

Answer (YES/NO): NO